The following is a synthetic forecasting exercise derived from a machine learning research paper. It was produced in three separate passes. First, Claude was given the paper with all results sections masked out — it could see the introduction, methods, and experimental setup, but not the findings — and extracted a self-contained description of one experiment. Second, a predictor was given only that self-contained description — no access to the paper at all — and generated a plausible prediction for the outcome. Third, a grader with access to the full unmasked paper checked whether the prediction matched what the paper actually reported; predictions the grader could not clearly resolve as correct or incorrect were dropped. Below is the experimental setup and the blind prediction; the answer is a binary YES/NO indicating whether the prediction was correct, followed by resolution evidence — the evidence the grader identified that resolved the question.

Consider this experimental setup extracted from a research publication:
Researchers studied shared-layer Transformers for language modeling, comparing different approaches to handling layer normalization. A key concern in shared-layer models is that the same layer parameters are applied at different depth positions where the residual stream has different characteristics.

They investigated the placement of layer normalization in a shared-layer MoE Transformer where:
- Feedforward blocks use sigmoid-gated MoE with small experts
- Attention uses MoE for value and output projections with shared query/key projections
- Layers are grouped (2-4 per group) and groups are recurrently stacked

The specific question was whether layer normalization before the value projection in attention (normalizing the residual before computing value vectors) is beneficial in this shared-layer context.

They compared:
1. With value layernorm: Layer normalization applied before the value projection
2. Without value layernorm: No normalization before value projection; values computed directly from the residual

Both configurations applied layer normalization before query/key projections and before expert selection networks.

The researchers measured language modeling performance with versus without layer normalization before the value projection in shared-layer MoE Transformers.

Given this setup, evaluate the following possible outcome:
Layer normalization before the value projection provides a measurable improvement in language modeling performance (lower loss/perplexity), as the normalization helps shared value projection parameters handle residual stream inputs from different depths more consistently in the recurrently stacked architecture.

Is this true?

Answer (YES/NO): NO